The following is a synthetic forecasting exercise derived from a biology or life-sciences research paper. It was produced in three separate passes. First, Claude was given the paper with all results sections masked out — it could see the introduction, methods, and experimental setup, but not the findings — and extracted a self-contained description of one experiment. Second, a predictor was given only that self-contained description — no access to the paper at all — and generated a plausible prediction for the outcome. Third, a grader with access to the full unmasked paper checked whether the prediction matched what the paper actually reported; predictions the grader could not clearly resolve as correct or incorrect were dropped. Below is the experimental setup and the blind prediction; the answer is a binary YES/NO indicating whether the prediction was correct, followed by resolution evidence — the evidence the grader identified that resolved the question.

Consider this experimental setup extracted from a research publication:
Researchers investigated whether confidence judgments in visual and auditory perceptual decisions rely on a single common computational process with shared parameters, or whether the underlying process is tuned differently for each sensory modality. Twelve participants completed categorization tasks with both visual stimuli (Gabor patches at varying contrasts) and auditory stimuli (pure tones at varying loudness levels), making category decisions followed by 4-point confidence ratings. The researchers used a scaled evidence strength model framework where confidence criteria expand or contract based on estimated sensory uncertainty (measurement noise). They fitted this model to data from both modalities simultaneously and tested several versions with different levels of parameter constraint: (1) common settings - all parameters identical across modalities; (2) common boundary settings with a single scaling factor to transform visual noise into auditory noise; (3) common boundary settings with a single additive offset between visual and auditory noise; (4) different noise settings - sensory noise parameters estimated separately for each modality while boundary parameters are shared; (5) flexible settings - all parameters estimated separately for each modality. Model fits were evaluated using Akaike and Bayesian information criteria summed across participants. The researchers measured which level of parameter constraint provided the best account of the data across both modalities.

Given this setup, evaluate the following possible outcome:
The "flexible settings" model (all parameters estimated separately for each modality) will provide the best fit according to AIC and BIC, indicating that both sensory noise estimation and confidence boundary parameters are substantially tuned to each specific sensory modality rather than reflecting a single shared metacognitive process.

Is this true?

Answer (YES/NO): YES